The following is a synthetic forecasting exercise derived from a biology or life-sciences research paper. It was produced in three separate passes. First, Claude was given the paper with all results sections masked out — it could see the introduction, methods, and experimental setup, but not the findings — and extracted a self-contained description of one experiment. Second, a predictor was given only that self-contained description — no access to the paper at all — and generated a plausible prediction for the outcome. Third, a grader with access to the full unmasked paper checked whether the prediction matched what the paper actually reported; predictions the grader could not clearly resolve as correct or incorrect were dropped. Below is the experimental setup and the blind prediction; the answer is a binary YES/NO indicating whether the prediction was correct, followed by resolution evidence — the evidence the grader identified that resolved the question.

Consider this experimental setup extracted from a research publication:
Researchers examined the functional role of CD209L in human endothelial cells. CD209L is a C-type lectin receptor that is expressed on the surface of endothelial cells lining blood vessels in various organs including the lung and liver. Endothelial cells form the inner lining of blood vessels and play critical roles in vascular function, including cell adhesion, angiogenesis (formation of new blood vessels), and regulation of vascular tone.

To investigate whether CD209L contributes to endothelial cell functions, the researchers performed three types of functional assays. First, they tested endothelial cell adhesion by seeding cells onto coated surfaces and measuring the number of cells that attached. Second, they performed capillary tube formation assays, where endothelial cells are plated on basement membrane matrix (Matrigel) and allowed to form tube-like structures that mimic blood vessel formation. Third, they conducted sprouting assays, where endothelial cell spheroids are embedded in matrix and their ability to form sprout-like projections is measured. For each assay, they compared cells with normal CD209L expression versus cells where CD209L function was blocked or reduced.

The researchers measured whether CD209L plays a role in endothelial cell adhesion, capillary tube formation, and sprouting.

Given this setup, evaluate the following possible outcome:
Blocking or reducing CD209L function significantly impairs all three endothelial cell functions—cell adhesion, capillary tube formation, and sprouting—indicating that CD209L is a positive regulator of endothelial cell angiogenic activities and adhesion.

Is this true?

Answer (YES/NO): NO